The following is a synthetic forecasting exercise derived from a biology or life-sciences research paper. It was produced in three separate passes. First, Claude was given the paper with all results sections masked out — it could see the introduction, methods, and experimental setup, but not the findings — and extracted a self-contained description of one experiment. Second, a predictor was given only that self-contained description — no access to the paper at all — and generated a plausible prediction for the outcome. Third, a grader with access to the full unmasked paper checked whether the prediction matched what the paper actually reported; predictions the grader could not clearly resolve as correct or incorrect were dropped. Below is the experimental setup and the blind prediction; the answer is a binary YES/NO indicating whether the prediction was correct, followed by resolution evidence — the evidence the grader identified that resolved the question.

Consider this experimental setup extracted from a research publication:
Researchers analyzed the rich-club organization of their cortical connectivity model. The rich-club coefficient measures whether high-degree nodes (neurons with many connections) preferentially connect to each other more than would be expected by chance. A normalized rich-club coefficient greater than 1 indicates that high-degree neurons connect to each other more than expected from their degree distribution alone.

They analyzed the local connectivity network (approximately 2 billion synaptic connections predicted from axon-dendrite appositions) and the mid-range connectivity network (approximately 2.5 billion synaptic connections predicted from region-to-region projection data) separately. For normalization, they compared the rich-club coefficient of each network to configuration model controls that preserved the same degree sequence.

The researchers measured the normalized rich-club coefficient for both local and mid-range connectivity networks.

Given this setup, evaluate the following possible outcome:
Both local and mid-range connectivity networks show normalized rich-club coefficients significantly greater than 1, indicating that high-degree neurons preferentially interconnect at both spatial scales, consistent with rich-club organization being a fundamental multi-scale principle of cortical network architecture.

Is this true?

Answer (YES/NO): NO